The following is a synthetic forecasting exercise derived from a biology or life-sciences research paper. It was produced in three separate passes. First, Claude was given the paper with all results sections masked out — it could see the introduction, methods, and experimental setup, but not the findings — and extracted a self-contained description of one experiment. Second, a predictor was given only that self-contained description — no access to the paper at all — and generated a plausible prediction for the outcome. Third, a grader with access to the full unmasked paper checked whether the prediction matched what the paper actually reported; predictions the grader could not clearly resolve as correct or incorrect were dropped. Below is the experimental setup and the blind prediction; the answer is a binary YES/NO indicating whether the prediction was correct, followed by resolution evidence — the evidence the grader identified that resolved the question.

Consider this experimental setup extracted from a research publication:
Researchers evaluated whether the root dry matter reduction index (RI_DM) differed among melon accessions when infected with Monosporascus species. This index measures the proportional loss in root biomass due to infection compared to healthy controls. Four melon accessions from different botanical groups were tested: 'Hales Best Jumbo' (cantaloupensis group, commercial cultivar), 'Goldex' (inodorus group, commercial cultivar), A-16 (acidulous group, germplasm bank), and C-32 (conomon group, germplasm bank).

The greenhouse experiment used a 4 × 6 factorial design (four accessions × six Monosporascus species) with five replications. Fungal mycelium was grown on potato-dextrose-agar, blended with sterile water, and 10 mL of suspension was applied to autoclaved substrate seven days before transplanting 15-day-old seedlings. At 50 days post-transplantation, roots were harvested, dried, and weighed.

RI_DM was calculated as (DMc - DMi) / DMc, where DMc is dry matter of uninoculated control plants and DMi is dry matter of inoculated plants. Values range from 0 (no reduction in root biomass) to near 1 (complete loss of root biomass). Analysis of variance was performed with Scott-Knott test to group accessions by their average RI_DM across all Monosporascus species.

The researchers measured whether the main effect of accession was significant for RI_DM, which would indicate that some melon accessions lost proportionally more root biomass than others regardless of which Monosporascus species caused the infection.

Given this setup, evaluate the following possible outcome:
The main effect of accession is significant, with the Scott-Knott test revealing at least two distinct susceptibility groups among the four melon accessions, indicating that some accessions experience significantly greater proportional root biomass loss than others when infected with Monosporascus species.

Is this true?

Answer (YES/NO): NO